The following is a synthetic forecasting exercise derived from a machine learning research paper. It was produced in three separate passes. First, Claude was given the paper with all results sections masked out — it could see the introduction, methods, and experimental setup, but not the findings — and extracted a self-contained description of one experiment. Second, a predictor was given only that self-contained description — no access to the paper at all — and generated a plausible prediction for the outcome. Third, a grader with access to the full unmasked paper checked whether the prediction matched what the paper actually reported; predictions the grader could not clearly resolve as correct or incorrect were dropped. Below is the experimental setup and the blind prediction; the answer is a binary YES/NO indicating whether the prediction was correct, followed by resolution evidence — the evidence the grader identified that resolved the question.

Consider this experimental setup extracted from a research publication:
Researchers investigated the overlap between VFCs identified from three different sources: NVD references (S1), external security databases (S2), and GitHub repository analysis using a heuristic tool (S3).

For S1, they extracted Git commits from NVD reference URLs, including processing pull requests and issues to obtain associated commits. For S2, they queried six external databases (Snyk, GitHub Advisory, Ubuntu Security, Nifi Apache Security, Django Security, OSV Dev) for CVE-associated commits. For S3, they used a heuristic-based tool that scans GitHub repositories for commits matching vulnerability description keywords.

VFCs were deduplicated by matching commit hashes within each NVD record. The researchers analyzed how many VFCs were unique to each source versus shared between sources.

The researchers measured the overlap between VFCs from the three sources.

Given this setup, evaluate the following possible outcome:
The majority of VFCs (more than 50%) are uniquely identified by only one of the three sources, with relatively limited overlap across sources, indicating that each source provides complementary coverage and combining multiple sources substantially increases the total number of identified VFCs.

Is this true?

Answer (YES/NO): NO